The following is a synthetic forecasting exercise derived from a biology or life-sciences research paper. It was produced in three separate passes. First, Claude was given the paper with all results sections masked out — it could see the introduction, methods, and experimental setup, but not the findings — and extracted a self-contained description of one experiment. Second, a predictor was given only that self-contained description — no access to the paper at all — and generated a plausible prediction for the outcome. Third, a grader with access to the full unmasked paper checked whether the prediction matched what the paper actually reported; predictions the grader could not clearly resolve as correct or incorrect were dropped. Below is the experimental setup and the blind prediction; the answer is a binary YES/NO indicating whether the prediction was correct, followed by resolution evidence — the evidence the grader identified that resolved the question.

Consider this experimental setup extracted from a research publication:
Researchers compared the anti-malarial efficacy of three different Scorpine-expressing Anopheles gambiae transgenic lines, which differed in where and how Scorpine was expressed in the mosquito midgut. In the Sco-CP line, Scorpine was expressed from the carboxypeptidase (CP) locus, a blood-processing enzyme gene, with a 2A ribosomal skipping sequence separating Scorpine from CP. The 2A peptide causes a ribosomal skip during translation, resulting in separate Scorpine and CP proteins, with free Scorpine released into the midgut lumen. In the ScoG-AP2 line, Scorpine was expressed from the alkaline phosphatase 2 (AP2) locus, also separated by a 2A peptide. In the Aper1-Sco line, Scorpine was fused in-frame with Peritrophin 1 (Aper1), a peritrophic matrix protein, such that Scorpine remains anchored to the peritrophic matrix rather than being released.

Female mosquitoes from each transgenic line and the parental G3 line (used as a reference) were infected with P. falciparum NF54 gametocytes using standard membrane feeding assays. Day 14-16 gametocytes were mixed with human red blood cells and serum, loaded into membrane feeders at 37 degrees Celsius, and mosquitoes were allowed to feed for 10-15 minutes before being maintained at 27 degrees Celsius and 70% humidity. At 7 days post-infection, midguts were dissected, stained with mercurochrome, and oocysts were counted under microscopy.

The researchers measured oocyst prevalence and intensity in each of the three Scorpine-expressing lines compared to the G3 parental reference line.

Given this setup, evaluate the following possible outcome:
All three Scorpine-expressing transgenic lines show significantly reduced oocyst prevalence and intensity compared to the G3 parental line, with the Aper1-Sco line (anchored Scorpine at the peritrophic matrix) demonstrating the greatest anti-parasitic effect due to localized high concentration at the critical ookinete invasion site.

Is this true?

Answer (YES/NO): NO